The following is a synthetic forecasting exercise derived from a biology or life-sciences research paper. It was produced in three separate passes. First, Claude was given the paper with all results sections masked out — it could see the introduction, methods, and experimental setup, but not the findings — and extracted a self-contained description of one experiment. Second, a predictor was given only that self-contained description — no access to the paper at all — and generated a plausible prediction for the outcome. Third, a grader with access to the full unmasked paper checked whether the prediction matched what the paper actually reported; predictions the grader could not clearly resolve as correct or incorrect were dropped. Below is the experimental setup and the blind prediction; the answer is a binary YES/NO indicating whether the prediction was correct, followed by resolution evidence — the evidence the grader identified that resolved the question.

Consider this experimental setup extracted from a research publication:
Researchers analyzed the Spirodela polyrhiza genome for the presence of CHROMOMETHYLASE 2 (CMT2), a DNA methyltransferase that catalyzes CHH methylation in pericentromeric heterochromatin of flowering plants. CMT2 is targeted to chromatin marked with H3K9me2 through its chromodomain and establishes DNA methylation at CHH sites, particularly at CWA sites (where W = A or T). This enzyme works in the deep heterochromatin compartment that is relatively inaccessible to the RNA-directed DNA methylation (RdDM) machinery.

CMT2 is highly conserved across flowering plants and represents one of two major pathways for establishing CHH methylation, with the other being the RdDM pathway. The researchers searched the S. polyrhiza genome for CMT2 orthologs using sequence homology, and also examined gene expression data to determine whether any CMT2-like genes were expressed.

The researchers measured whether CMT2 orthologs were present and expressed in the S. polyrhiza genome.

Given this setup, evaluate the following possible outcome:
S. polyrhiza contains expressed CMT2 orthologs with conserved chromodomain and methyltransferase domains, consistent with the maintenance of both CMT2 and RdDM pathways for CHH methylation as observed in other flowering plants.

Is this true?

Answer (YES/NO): NO